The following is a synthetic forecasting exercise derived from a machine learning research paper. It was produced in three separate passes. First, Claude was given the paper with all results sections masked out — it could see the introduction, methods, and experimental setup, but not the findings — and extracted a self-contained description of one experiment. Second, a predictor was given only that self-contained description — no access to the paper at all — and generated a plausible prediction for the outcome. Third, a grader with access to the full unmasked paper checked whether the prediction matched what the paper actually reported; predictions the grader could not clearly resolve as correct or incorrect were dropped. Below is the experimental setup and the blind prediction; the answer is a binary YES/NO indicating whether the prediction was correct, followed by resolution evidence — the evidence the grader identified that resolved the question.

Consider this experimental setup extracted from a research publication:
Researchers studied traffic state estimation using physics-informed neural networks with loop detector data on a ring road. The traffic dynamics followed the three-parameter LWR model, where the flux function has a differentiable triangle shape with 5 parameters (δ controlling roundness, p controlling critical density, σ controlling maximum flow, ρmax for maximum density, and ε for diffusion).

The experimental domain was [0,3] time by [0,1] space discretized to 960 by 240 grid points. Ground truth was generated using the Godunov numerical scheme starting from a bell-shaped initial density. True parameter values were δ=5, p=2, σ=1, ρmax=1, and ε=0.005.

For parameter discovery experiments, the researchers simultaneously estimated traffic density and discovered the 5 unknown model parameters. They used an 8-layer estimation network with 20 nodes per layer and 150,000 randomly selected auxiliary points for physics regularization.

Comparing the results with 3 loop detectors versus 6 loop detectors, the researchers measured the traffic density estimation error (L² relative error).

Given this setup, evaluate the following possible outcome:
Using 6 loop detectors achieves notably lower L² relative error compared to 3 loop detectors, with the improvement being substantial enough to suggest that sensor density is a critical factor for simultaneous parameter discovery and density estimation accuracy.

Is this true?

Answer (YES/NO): YES